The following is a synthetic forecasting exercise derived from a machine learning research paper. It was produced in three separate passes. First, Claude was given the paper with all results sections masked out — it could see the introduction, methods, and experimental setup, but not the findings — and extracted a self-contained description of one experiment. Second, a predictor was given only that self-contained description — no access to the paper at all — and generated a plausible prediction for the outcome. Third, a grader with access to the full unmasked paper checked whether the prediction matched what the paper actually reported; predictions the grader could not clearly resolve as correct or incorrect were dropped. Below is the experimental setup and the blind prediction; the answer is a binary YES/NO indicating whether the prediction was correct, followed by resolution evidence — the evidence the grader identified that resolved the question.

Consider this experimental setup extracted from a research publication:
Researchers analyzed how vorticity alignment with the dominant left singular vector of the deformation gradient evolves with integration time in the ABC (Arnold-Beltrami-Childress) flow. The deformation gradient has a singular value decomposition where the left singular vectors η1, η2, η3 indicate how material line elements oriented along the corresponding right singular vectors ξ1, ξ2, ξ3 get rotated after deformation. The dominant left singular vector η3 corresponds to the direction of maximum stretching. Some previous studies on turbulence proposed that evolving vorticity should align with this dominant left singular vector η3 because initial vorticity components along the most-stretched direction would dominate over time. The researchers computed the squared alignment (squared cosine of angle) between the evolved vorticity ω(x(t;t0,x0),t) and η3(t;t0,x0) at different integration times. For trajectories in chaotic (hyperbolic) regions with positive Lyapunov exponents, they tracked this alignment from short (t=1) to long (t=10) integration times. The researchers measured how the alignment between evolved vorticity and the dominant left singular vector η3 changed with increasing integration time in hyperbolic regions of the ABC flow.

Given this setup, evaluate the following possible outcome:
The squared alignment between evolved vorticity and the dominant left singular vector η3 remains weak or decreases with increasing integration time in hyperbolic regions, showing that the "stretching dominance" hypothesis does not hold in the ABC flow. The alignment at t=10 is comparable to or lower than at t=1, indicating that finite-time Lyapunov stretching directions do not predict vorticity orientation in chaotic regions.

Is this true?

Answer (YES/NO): YES